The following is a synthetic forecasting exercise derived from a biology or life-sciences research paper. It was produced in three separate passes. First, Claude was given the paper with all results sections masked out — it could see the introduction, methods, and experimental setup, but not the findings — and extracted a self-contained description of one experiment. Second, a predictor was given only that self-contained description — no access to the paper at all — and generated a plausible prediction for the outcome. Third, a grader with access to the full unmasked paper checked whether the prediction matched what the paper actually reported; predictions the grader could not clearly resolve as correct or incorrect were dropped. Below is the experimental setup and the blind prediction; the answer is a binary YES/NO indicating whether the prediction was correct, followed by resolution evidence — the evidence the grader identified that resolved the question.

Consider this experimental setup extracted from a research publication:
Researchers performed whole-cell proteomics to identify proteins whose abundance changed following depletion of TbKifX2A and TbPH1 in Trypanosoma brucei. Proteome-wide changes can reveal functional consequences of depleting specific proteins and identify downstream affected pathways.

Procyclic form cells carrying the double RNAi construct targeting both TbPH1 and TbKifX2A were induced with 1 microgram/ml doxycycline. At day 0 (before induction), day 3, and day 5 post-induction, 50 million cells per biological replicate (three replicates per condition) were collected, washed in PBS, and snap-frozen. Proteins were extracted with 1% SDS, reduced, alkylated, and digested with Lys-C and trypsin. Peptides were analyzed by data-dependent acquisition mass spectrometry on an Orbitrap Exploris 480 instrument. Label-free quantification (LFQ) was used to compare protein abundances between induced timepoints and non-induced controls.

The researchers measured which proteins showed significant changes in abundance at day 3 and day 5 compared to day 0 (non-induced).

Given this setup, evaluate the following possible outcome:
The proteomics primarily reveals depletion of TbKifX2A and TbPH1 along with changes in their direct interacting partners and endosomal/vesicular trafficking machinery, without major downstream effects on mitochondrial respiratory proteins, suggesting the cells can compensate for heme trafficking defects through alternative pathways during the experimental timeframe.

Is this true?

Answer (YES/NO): NO